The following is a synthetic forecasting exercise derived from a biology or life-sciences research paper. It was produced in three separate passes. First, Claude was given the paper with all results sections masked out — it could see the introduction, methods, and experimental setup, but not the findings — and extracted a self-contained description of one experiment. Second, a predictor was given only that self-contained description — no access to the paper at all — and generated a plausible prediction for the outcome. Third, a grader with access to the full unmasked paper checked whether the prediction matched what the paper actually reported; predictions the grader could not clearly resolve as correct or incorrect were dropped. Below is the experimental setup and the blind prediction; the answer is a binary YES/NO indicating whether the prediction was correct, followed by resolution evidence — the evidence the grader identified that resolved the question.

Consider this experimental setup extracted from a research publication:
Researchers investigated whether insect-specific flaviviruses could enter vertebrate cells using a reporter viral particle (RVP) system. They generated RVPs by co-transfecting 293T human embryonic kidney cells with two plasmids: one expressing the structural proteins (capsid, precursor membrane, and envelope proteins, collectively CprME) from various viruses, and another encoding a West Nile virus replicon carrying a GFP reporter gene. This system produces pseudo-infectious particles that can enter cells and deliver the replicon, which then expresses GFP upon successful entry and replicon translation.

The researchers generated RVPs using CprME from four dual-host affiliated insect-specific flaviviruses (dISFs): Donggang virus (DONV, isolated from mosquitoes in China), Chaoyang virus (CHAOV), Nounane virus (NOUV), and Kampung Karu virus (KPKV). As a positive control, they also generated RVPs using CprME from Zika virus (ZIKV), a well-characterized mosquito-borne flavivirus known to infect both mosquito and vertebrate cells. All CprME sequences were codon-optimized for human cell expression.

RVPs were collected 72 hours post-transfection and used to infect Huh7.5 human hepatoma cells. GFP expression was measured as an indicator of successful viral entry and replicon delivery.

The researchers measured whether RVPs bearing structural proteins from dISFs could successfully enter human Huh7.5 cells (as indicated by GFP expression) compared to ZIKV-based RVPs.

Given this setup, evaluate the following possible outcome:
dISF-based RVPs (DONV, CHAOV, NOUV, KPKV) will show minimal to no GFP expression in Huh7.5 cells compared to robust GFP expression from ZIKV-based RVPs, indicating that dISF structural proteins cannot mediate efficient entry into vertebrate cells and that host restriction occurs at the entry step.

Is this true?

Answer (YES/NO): NO